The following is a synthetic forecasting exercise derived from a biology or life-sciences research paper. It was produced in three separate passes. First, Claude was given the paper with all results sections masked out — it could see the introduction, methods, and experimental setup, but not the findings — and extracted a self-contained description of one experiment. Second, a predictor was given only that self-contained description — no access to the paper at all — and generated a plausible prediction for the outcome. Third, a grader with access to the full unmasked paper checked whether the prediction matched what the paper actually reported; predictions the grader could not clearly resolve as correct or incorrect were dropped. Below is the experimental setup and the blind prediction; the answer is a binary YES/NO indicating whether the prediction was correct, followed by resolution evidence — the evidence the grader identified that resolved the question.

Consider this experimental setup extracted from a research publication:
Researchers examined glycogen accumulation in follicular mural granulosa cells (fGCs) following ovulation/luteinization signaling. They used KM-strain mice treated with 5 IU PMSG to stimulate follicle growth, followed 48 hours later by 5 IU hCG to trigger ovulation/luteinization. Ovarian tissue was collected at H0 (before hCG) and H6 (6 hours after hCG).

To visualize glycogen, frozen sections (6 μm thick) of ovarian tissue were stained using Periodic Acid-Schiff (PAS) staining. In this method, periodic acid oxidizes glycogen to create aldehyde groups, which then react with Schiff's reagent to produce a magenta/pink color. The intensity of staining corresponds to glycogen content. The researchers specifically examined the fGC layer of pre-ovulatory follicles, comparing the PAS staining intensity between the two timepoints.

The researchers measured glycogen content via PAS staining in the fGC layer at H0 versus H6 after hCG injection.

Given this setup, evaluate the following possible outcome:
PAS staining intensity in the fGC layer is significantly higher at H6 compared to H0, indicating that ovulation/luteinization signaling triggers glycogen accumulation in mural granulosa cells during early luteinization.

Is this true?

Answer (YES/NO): YES